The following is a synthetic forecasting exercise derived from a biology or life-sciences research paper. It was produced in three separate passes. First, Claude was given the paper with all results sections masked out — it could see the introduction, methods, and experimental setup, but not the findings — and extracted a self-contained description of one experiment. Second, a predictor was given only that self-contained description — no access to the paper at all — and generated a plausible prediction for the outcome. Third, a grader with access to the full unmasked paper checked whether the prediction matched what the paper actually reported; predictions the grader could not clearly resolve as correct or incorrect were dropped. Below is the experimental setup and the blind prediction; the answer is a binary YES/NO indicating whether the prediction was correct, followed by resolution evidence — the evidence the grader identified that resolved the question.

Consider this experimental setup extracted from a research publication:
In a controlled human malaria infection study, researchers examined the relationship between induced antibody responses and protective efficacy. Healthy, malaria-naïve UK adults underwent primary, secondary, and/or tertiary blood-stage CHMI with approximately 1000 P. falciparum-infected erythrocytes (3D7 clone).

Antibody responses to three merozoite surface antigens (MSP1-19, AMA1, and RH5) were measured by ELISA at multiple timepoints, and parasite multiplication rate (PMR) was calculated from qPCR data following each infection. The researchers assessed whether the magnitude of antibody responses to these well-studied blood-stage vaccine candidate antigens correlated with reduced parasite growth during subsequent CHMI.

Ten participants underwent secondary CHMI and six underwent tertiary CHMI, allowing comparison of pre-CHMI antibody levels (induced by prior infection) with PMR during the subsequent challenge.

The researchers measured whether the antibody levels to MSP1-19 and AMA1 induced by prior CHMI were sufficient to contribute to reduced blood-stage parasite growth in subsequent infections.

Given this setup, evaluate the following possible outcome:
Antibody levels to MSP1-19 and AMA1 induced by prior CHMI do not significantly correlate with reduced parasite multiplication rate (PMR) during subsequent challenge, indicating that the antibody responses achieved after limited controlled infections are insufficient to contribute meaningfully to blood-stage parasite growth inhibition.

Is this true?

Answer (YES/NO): YES